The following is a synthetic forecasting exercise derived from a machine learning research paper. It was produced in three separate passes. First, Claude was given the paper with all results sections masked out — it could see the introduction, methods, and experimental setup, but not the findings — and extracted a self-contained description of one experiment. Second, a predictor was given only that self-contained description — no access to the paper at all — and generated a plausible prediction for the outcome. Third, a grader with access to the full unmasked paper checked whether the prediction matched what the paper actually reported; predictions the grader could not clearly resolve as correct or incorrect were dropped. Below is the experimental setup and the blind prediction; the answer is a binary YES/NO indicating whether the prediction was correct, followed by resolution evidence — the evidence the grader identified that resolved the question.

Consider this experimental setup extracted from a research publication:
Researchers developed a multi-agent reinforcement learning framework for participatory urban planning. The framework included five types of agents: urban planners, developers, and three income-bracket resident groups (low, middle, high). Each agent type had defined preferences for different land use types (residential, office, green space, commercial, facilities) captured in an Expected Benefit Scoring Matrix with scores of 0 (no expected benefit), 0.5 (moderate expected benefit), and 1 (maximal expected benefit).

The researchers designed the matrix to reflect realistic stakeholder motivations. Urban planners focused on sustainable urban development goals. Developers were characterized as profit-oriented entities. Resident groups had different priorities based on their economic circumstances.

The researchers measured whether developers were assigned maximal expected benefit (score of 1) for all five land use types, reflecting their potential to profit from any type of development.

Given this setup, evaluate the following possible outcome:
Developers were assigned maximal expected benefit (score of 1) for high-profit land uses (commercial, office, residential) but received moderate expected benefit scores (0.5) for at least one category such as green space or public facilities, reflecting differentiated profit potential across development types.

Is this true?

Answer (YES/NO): NO